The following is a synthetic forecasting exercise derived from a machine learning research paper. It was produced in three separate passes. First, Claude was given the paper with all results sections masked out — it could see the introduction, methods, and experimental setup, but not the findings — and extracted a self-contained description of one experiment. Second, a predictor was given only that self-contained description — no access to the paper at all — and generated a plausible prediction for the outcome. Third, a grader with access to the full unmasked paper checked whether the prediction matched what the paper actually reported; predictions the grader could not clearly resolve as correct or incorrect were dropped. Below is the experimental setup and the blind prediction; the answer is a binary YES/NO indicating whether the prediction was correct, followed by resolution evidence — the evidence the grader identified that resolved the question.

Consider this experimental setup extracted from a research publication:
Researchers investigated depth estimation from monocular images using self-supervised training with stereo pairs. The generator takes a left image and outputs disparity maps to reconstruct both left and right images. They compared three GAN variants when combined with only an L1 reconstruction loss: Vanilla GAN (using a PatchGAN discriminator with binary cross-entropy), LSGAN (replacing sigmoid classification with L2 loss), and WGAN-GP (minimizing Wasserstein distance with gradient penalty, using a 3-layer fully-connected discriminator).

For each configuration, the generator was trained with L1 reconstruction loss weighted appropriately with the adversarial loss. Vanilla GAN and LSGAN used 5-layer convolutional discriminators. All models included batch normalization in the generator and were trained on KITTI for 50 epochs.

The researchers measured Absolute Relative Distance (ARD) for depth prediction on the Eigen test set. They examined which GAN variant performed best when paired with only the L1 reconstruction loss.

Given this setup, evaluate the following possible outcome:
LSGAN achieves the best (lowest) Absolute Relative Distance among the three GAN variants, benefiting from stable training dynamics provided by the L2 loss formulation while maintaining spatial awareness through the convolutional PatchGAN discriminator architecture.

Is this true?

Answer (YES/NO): NO